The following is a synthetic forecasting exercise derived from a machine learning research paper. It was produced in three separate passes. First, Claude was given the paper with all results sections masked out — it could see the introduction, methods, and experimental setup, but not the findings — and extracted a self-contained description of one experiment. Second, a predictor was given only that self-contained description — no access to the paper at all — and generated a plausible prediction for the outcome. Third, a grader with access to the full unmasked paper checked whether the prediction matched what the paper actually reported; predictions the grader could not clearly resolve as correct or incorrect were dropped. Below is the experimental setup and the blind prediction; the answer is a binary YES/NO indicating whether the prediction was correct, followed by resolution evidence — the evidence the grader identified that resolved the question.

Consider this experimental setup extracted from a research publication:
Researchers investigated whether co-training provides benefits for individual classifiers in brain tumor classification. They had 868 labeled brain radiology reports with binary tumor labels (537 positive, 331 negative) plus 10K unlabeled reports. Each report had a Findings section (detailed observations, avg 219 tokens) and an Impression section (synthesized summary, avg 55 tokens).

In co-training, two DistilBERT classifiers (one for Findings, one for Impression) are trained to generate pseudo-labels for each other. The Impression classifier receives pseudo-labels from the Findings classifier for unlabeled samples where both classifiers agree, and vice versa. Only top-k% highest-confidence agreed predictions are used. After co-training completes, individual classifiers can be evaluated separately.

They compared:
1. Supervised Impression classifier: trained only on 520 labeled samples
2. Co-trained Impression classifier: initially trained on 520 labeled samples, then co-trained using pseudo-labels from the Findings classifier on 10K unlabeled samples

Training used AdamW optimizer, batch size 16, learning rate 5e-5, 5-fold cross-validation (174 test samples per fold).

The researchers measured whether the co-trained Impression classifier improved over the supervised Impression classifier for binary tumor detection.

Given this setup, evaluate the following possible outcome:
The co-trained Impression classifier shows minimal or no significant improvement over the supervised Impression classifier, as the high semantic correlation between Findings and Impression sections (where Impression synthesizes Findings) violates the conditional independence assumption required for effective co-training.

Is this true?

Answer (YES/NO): NO